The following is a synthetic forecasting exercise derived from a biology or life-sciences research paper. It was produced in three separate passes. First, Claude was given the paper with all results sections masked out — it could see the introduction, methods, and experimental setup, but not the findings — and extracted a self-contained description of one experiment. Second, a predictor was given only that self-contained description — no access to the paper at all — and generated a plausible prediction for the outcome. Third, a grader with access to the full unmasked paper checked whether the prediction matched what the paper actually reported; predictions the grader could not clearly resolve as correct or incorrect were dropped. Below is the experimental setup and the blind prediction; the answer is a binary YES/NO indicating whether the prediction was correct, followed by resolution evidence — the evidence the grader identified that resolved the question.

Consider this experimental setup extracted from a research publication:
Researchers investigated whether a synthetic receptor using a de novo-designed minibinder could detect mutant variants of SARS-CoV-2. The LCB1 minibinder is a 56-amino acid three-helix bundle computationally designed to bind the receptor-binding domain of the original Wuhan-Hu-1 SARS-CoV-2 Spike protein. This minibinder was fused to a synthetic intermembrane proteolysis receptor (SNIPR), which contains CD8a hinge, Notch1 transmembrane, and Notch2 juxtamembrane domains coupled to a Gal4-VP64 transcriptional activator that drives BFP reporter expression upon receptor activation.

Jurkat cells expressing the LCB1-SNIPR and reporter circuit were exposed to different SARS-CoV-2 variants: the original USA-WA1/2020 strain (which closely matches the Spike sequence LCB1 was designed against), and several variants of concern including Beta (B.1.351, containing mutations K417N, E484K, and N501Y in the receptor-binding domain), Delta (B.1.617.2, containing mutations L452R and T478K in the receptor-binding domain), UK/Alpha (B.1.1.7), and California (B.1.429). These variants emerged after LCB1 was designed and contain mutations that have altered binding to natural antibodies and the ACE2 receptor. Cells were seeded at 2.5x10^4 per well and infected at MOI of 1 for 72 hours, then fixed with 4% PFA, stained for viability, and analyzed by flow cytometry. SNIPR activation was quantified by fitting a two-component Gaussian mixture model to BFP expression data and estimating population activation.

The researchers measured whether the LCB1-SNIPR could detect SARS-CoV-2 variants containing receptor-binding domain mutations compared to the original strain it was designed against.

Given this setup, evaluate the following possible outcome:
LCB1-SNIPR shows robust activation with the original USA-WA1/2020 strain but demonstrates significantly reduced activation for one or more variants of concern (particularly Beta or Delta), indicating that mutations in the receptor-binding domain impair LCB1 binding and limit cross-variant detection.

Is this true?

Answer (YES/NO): NO